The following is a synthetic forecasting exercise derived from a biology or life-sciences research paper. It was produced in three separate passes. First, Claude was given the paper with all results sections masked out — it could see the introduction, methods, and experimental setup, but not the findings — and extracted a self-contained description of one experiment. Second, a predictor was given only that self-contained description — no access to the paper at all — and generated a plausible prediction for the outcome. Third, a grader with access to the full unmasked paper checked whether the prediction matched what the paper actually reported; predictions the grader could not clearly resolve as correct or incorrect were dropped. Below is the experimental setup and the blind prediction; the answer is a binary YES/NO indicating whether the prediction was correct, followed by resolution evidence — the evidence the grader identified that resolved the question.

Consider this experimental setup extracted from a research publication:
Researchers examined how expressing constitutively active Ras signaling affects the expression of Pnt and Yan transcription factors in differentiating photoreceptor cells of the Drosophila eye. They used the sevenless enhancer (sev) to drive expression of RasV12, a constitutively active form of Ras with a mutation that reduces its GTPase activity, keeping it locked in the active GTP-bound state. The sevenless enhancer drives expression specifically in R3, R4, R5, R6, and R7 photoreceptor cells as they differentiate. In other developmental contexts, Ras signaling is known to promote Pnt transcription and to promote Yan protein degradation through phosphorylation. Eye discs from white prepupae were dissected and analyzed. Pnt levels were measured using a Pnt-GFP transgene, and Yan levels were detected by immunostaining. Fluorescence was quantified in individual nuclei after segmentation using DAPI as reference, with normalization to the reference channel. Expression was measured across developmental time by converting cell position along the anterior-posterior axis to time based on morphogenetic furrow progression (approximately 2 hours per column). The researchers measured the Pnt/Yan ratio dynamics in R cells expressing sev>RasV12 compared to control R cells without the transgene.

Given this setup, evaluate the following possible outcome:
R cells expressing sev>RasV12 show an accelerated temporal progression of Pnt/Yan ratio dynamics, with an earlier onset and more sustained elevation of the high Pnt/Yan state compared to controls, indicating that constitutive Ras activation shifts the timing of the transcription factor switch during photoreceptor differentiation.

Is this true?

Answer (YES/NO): NO